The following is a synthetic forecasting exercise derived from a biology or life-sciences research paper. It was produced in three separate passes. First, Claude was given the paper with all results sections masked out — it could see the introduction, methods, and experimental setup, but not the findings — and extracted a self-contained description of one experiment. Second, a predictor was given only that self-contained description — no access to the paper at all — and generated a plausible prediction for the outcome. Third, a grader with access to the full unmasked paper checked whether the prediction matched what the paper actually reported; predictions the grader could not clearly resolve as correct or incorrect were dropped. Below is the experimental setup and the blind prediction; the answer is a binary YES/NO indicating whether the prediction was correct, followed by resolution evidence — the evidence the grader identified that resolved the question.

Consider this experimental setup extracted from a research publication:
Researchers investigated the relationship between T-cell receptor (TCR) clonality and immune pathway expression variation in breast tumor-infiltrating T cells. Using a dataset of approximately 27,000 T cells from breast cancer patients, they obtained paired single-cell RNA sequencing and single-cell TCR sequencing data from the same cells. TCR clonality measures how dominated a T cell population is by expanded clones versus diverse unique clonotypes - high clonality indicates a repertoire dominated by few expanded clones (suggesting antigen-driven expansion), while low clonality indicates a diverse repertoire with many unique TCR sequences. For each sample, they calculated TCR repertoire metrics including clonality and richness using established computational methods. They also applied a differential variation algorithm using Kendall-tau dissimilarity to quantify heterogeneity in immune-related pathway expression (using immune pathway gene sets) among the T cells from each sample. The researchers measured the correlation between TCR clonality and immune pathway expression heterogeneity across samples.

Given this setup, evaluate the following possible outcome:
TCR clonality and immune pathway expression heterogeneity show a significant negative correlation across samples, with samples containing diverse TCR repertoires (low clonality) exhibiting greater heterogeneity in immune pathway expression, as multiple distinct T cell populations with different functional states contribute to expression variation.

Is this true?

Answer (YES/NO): NO